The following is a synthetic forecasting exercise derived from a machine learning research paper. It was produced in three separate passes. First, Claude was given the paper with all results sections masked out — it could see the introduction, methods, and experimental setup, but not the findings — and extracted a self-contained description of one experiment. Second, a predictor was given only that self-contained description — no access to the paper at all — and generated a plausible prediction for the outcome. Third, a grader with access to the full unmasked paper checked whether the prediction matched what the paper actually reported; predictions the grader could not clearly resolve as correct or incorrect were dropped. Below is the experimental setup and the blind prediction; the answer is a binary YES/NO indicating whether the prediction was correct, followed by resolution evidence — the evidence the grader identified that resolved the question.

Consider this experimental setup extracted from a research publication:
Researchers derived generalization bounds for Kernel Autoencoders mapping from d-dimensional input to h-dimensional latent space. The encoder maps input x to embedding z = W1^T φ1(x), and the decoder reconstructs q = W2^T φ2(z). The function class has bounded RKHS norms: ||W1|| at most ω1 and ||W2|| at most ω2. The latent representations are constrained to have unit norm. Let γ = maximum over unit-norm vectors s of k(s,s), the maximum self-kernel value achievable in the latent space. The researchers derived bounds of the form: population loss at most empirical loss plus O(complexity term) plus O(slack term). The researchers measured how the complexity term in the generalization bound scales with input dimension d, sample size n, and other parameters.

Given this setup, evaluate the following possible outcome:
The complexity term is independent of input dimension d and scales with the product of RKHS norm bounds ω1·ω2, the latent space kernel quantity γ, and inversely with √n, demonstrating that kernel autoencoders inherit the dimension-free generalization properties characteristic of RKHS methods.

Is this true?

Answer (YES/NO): NO